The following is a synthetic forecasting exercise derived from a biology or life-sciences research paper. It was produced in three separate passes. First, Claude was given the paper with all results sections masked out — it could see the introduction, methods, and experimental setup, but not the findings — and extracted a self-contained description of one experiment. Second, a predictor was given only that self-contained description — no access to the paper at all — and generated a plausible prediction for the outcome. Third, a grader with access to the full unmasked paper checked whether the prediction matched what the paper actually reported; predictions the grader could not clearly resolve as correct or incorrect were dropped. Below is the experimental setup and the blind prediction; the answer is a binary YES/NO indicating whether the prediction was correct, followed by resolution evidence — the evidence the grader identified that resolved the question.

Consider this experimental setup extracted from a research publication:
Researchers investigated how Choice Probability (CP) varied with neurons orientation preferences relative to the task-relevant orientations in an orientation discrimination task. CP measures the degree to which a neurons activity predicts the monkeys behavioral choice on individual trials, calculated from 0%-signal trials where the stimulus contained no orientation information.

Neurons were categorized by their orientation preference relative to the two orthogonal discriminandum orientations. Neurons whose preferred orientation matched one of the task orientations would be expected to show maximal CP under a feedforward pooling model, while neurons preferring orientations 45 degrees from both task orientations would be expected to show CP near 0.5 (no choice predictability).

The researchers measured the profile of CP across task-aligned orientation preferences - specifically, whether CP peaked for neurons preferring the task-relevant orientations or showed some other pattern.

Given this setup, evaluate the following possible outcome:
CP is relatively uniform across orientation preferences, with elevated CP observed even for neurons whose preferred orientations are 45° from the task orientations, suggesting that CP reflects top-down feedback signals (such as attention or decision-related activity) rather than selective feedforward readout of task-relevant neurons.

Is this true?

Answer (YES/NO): NO